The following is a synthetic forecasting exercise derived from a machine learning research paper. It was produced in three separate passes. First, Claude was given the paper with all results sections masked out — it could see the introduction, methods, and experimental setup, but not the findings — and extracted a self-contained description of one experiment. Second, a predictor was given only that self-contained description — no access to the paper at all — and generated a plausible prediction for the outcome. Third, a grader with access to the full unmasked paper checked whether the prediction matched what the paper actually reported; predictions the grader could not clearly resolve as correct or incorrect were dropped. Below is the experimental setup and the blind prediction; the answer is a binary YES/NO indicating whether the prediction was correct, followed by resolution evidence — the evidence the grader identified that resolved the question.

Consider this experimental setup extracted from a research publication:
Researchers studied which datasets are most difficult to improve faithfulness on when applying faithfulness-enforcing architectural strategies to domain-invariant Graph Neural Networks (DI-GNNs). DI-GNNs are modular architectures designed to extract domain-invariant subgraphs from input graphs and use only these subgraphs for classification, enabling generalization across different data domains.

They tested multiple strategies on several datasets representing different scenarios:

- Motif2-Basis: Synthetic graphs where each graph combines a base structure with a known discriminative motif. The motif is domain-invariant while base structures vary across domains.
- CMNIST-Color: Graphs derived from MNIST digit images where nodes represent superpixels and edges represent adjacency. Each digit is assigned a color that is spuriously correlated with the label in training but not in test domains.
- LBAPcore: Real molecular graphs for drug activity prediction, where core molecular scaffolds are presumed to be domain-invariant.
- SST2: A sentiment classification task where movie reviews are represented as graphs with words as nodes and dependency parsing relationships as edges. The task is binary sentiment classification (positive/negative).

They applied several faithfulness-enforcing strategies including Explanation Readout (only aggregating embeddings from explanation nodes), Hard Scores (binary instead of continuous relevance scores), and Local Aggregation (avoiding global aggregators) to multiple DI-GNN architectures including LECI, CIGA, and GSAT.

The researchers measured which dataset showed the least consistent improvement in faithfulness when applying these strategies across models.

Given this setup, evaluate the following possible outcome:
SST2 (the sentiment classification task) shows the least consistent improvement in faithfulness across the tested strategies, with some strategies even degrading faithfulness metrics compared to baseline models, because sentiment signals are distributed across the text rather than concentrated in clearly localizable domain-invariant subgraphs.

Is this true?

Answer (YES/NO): YES